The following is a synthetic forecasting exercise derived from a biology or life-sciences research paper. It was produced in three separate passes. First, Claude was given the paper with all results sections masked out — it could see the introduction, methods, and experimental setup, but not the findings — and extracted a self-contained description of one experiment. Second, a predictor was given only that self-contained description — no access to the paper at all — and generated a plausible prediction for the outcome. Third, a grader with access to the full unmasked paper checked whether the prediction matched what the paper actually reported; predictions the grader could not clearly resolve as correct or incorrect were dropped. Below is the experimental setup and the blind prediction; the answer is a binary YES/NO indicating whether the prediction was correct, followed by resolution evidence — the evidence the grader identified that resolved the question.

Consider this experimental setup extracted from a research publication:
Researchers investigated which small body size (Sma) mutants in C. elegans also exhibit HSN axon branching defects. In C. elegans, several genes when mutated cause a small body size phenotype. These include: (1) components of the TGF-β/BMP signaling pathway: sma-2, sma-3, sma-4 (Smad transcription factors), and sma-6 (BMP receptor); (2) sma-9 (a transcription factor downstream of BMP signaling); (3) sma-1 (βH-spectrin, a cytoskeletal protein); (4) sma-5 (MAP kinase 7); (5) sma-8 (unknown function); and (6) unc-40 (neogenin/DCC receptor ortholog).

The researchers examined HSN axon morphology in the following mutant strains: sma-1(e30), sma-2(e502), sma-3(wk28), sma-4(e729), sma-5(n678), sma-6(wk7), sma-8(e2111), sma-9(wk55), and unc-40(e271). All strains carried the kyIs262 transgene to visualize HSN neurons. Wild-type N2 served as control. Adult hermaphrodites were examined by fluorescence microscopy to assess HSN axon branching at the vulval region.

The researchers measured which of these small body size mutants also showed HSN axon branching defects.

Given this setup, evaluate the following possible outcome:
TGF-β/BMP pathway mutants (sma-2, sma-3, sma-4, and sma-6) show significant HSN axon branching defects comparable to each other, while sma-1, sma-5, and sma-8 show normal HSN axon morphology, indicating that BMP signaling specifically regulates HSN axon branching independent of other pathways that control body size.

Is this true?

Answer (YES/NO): NO